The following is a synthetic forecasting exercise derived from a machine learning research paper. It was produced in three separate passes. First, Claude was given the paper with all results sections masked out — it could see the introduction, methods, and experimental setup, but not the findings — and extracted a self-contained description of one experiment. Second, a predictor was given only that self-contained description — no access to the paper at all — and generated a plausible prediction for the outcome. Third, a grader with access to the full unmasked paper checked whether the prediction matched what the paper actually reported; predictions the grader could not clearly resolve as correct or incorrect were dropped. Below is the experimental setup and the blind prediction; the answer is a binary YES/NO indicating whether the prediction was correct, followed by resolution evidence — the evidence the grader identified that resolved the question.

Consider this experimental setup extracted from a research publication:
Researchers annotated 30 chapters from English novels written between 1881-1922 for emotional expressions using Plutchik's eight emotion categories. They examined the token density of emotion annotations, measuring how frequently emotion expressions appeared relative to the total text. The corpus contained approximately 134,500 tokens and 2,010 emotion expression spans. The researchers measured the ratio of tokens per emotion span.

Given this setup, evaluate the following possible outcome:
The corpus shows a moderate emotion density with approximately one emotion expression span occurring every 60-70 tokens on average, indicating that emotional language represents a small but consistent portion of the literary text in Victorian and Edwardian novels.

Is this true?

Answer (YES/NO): YES